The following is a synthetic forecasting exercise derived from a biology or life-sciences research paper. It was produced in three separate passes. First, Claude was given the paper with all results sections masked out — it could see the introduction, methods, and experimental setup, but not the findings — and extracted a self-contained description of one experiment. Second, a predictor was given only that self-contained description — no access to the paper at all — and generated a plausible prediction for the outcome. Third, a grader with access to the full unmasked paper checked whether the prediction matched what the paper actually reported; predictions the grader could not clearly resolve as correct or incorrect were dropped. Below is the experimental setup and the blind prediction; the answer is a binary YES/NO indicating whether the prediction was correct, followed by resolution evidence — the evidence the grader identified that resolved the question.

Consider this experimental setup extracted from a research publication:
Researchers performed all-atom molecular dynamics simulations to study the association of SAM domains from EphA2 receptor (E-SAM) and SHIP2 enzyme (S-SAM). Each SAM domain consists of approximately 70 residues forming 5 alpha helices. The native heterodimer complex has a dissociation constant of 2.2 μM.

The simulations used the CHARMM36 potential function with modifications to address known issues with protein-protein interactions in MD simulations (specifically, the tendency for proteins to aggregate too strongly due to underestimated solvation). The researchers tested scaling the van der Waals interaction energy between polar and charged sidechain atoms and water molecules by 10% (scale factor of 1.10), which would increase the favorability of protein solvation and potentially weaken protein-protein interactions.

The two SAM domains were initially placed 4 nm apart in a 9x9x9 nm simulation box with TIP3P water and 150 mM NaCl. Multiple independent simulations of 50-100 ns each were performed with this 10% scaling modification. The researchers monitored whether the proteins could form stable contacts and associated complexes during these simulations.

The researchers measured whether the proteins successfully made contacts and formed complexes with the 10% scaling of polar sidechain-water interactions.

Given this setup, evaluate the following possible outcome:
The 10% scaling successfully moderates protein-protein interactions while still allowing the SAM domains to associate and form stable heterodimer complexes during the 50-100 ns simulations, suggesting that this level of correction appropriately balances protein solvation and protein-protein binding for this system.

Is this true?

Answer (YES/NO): NO